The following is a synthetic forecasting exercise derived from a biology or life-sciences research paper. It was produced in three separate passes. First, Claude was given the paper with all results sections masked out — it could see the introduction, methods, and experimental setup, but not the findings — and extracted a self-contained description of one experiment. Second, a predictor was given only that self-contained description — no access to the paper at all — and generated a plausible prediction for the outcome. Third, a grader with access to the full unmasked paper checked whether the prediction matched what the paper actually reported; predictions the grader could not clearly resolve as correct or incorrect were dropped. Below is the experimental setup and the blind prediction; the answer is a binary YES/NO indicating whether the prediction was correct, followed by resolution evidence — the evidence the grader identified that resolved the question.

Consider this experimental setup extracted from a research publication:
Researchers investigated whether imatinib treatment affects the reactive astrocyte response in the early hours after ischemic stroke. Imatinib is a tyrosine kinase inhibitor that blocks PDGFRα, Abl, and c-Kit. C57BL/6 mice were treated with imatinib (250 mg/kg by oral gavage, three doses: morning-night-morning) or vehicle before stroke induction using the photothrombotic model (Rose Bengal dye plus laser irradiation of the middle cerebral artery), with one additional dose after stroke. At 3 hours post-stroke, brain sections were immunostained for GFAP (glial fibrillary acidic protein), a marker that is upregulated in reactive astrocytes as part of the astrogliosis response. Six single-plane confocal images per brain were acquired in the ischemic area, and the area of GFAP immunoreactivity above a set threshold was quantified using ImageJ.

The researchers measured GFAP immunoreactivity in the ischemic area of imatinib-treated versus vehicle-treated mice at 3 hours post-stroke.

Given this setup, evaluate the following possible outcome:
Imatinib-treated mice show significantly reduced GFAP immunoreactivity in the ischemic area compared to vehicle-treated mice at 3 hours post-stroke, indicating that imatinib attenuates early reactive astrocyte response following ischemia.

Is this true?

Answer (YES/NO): YES